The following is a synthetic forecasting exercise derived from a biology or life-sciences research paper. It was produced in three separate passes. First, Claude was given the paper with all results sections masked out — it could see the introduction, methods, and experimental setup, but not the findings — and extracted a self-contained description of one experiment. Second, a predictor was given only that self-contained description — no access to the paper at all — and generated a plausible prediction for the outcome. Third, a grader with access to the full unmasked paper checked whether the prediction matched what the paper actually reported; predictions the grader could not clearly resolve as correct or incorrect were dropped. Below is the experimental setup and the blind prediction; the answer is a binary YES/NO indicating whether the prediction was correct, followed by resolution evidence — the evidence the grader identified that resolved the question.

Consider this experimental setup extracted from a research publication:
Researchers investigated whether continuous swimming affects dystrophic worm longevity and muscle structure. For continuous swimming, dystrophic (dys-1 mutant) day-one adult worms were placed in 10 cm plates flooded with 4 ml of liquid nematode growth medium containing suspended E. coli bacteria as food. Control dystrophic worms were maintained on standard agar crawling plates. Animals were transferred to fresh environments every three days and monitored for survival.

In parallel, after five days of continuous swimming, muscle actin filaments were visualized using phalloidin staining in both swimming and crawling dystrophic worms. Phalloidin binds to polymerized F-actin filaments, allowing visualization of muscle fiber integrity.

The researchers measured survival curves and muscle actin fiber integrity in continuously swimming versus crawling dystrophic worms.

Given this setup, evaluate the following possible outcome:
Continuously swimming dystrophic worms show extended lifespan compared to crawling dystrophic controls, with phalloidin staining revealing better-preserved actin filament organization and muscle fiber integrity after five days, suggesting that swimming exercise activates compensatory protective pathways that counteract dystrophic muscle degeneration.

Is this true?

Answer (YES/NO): NO